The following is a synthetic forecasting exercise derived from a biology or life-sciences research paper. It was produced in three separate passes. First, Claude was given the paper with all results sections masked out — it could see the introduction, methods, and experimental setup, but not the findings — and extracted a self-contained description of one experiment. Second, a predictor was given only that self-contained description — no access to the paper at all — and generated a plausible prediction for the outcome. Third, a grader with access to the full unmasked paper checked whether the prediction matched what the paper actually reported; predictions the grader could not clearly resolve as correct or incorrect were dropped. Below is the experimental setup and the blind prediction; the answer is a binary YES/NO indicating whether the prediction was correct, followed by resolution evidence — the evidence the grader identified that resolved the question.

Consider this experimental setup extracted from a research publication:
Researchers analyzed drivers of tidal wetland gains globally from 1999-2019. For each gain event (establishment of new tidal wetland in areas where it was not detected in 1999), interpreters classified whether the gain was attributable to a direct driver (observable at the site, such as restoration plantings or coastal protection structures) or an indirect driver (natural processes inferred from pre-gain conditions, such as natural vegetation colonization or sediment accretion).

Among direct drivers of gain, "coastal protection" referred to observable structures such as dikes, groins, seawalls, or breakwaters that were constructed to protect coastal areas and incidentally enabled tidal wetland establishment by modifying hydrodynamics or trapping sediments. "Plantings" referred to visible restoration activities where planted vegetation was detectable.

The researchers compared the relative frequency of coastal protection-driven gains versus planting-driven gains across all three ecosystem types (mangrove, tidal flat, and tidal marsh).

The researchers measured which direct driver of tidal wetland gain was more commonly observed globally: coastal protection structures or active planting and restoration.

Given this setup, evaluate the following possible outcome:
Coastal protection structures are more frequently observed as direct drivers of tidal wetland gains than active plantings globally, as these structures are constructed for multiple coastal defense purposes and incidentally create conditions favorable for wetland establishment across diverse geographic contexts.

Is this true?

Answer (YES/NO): NO